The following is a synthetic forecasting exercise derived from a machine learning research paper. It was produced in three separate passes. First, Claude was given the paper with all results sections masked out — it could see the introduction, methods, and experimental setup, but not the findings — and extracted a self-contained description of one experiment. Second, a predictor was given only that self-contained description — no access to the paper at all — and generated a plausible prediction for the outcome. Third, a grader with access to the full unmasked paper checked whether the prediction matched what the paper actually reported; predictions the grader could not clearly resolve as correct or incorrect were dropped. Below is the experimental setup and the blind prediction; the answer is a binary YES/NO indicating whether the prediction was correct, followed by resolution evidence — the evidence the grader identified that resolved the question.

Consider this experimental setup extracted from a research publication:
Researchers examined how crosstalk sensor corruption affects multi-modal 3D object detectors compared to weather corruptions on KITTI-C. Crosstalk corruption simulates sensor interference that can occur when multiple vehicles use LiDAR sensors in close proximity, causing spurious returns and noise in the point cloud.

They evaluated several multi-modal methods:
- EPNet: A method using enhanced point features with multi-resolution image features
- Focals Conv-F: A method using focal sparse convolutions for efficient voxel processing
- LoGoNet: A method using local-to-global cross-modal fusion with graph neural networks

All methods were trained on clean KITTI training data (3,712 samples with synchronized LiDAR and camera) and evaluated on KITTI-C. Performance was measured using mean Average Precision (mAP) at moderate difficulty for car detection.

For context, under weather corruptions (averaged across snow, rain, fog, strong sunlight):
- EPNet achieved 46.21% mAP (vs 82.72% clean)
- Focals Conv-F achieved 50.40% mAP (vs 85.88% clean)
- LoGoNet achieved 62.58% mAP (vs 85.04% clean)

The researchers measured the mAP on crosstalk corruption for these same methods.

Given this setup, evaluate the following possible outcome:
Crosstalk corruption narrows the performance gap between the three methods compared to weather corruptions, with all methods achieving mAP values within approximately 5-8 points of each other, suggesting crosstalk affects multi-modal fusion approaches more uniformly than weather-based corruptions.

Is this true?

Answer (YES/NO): NO